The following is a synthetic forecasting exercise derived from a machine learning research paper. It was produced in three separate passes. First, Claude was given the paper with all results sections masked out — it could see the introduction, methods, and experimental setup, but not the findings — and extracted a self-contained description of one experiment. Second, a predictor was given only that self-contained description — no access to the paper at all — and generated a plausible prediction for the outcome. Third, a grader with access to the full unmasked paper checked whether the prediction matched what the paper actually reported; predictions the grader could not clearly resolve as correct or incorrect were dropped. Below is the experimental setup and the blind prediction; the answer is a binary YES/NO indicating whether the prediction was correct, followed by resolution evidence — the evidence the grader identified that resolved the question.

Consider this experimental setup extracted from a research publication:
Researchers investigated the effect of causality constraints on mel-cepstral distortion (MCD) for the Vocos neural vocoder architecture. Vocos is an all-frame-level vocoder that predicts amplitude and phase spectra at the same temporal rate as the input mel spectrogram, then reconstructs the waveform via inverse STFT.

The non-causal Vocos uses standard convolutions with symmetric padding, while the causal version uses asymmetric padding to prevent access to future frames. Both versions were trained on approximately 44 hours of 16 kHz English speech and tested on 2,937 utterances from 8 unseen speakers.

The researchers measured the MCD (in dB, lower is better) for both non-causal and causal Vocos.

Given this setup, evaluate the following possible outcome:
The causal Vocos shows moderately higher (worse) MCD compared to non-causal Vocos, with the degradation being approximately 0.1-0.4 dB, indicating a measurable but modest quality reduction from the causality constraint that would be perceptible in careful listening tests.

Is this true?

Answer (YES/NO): NO